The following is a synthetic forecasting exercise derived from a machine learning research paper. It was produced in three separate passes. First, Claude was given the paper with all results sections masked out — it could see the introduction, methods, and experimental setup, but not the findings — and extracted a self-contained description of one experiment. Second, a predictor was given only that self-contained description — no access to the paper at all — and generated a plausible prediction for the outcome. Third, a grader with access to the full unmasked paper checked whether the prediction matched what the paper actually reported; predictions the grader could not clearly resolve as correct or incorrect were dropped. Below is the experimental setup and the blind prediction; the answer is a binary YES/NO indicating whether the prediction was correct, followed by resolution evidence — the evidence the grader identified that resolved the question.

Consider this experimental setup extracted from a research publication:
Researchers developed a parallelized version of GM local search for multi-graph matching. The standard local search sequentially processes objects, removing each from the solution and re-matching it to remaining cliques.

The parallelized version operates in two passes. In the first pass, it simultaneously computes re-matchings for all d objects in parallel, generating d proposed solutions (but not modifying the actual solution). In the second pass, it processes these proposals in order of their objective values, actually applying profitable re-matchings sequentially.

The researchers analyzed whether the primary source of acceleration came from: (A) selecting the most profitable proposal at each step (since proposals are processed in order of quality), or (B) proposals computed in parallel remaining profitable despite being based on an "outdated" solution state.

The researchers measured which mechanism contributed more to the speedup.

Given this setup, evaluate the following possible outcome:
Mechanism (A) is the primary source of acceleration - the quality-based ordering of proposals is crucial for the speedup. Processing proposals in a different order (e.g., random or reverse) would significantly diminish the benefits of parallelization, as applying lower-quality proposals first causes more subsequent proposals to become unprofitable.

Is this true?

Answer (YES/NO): NO